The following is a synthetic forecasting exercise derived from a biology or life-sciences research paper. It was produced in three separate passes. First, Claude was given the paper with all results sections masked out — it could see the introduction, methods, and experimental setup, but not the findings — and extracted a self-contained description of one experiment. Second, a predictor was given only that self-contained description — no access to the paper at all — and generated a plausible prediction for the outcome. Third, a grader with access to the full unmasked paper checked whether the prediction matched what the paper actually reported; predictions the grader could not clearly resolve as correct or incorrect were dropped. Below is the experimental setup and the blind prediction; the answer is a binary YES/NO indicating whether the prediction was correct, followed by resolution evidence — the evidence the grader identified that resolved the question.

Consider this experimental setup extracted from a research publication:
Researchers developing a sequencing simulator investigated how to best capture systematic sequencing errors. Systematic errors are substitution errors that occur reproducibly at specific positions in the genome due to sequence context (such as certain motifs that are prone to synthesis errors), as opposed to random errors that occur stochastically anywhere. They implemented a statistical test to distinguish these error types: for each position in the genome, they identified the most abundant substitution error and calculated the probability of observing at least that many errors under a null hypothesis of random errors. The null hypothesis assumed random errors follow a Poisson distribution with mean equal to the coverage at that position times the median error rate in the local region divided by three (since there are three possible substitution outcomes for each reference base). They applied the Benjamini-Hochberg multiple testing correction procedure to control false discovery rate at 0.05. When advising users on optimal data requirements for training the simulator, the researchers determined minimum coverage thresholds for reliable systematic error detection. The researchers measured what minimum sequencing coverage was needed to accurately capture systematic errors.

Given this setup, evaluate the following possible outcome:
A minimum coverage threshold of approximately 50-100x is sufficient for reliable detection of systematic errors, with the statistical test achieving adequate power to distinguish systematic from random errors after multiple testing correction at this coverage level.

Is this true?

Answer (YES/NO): NO